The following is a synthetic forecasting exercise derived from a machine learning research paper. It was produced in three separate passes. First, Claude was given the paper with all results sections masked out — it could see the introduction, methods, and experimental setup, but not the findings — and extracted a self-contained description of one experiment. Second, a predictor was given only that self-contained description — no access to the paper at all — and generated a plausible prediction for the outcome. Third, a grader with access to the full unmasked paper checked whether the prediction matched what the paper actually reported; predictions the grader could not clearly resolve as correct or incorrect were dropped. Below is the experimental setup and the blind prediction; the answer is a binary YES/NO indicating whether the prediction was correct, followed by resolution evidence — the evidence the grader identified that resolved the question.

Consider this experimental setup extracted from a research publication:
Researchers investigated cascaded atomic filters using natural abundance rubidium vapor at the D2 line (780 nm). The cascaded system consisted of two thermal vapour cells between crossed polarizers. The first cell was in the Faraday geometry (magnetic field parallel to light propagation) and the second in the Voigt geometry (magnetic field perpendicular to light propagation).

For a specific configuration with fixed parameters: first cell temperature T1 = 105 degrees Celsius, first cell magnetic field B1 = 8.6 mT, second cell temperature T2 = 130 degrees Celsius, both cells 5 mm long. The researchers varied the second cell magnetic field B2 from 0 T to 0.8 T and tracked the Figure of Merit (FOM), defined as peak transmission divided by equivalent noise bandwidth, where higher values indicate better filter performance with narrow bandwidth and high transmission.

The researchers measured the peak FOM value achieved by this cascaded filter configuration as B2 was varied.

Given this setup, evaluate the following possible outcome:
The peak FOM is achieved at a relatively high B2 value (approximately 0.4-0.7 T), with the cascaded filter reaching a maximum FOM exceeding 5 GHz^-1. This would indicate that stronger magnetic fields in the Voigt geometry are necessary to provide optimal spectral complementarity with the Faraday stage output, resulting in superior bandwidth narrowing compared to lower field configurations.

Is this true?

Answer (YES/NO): NO